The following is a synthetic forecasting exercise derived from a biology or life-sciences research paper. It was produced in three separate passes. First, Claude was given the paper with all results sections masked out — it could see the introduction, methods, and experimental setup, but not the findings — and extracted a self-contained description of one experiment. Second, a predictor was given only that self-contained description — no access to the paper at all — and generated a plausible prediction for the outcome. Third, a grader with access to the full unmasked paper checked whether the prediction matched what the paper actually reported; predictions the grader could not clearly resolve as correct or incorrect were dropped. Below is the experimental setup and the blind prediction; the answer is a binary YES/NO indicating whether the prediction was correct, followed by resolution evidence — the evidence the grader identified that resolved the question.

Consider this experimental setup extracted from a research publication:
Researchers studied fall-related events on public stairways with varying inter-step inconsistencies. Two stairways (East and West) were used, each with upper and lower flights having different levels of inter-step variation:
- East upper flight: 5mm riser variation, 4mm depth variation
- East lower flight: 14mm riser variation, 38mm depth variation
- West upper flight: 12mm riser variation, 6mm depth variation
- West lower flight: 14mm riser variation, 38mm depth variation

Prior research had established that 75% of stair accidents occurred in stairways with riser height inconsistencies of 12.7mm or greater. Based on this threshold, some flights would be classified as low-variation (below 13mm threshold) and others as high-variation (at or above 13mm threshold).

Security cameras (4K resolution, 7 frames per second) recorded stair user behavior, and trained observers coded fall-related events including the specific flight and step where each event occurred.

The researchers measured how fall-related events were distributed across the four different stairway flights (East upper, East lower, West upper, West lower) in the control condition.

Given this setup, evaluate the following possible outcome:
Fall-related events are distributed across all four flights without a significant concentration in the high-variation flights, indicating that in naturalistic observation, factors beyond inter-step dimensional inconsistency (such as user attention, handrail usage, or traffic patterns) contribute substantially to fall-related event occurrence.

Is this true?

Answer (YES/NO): NO